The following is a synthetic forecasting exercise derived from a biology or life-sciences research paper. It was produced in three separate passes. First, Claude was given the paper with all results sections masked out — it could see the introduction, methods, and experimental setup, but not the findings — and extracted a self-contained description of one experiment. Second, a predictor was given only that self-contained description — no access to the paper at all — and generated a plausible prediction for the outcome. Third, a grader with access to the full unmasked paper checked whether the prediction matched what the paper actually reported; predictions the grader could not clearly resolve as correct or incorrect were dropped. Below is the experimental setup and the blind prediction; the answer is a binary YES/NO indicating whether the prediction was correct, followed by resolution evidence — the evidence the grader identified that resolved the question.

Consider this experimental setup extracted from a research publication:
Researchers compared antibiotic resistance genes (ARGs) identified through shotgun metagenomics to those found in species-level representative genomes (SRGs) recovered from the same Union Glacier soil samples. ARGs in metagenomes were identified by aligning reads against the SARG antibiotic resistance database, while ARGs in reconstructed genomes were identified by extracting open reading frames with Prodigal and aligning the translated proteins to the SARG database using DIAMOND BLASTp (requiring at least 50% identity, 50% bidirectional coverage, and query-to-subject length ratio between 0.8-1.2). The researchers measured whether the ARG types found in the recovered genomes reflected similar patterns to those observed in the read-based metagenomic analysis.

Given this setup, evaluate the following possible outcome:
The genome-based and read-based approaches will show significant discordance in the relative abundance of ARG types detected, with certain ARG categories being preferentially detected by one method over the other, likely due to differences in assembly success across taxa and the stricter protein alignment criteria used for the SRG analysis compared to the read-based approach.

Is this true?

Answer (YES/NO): NO